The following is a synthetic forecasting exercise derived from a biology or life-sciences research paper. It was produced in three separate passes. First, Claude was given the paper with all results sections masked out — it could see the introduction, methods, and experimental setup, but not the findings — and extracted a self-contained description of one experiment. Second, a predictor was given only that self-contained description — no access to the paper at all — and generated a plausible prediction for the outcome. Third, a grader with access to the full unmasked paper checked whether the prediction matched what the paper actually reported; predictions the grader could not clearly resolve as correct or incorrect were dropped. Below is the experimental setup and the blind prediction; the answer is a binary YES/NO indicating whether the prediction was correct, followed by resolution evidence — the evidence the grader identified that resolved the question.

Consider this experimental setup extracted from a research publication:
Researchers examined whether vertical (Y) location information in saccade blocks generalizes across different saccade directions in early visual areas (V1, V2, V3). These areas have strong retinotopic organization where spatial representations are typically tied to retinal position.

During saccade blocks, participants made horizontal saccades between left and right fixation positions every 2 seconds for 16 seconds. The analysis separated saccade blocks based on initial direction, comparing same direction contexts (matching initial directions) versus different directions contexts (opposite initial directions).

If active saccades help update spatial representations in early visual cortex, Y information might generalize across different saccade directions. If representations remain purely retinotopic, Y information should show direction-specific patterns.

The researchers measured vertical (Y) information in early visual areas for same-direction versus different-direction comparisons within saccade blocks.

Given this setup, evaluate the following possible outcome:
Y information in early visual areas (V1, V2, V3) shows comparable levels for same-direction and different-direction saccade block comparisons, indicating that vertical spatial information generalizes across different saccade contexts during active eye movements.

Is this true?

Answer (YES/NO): YES